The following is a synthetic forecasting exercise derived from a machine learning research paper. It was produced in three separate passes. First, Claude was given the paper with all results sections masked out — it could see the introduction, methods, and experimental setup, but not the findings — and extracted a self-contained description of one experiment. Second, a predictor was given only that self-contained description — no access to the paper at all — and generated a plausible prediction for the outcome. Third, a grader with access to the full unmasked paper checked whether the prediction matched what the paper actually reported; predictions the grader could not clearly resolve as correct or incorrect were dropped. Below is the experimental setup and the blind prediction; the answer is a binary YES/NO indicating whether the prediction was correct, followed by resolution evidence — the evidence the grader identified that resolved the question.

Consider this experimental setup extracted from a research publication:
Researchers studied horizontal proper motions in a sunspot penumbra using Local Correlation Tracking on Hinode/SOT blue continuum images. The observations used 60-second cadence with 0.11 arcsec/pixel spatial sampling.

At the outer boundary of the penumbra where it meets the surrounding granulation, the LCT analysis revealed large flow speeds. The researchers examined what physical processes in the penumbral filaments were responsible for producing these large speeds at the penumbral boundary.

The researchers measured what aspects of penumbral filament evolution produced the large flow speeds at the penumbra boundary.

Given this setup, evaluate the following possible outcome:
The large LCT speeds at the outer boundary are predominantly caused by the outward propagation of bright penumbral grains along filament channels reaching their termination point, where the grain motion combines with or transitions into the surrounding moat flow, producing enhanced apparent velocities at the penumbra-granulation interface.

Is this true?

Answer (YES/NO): NO